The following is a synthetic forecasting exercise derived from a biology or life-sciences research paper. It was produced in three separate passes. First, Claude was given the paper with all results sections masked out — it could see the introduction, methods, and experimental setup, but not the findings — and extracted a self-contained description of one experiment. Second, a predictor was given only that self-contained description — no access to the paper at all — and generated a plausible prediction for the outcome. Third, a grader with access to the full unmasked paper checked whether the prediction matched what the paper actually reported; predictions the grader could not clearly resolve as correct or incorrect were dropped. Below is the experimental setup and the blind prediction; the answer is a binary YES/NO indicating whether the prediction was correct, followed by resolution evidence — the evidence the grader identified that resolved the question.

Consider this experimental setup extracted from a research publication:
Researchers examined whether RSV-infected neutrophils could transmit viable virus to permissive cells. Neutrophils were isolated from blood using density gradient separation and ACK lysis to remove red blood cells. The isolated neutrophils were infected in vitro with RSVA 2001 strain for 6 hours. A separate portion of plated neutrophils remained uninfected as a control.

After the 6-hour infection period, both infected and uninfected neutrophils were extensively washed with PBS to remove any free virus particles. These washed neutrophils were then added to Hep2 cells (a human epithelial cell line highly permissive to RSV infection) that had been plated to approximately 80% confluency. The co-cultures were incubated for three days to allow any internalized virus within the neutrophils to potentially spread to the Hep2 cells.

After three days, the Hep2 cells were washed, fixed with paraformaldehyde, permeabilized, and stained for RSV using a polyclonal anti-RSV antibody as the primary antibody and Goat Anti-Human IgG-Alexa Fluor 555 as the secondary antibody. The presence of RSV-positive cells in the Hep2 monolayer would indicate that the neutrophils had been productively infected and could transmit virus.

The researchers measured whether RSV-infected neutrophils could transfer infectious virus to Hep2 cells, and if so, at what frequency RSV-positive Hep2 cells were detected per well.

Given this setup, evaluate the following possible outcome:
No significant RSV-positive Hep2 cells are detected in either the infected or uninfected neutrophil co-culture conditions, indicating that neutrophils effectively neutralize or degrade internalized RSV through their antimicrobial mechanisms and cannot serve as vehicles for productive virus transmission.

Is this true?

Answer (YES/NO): NO